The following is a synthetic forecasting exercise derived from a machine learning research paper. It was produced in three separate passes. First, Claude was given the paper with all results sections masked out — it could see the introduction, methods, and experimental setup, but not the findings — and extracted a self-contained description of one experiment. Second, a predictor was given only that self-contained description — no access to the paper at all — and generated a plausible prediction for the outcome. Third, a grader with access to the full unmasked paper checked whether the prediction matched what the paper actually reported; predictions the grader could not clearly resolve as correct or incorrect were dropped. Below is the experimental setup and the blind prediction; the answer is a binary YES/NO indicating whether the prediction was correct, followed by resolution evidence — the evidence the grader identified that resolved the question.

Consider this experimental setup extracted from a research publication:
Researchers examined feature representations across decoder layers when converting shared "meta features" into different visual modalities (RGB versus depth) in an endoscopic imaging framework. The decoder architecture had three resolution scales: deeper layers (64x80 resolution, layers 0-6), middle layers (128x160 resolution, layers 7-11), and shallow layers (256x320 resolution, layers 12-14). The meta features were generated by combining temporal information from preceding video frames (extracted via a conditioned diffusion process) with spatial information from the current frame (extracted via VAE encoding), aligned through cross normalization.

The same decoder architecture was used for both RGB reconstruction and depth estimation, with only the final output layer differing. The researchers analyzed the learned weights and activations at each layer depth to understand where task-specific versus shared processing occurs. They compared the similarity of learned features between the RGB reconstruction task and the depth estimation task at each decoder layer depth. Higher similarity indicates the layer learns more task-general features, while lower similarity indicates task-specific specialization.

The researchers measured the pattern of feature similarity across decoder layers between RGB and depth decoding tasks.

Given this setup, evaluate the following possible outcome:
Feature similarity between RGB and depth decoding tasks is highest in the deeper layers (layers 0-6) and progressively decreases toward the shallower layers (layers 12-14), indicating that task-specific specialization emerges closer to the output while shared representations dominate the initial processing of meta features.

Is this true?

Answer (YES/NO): NO